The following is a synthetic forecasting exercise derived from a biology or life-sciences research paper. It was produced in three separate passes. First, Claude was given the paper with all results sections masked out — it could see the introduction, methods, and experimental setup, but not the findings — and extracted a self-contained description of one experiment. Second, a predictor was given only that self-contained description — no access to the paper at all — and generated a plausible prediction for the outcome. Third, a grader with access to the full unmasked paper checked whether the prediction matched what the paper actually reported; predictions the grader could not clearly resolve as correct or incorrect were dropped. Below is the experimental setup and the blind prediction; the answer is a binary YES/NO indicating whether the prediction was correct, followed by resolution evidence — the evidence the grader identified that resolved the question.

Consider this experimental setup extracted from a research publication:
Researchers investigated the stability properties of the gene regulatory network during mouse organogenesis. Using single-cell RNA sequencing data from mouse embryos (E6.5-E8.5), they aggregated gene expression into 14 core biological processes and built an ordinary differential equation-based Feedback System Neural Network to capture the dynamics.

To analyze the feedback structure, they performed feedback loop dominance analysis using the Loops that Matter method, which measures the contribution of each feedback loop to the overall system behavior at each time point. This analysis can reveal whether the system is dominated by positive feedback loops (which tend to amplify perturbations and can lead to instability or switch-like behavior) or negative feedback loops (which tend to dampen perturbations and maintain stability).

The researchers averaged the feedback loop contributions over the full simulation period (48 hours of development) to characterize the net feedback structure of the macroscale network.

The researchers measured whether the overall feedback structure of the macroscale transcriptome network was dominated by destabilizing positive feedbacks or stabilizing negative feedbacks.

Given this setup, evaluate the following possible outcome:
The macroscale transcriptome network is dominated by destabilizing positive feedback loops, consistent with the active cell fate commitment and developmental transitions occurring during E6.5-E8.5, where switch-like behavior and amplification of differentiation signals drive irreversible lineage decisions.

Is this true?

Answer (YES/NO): NO